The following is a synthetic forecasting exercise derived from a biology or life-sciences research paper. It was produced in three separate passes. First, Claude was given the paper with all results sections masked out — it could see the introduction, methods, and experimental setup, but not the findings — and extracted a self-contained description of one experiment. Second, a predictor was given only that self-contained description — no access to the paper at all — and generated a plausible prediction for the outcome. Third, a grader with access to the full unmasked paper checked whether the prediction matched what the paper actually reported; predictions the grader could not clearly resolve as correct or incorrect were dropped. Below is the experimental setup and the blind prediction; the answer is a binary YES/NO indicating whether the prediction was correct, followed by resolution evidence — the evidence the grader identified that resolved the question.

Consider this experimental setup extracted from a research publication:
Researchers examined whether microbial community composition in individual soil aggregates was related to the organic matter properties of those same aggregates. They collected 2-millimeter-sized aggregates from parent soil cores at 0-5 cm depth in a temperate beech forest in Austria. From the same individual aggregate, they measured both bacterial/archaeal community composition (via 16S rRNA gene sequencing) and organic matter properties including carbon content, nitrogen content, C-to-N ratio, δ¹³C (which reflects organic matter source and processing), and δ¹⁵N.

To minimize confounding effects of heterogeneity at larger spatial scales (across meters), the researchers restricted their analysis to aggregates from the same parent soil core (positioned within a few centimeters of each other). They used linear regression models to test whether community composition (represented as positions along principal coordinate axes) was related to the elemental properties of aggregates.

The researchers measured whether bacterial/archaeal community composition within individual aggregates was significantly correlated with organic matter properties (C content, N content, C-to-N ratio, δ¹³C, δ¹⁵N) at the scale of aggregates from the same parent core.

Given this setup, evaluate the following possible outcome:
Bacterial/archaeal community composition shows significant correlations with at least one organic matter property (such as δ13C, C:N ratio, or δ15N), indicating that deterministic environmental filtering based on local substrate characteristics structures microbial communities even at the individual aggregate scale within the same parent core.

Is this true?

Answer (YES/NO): YES